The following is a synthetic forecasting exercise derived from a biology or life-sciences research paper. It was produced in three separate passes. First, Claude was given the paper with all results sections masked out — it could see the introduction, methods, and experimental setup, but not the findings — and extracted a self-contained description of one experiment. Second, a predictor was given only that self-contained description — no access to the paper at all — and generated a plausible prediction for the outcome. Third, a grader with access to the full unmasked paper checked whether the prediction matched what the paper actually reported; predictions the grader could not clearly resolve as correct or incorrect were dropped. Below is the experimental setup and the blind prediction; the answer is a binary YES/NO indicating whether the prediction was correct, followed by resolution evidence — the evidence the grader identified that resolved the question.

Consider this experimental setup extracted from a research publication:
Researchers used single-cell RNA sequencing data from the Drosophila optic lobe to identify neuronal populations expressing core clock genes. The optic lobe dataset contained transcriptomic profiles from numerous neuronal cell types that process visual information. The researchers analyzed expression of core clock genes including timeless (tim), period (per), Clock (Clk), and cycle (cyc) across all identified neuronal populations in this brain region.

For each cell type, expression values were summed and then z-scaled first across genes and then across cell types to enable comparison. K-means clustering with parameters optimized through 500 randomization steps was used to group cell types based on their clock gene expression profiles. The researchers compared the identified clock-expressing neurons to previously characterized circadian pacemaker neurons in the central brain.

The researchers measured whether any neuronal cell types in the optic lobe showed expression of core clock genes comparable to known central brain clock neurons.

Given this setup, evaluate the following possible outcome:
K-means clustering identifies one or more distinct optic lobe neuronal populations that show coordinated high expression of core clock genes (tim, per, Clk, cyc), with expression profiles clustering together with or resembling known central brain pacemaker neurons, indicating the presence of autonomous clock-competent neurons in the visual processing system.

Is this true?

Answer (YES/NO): NO